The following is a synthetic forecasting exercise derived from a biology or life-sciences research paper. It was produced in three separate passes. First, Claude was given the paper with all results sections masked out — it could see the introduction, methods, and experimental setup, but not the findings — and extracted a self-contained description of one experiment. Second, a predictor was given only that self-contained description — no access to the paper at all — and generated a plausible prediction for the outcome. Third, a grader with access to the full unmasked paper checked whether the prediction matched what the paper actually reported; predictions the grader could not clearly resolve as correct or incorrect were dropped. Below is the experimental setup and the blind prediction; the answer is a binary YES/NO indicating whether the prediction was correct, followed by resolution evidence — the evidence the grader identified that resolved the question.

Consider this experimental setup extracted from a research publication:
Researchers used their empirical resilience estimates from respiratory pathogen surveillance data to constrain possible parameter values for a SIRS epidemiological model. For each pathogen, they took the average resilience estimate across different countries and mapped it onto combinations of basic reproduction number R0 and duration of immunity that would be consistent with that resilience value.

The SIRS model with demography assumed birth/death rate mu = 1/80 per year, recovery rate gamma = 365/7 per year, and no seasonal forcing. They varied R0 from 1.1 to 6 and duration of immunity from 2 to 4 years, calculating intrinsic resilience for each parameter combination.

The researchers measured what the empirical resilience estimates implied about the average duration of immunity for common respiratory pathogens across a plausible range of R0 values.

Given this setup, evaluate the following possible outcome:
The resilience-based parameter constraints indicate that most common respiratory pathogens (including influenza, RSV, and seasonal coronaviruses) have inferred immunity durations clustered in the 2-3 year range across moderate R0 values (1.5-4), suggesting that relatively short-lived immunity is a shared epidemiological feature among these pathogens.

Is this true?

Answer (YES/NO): NO